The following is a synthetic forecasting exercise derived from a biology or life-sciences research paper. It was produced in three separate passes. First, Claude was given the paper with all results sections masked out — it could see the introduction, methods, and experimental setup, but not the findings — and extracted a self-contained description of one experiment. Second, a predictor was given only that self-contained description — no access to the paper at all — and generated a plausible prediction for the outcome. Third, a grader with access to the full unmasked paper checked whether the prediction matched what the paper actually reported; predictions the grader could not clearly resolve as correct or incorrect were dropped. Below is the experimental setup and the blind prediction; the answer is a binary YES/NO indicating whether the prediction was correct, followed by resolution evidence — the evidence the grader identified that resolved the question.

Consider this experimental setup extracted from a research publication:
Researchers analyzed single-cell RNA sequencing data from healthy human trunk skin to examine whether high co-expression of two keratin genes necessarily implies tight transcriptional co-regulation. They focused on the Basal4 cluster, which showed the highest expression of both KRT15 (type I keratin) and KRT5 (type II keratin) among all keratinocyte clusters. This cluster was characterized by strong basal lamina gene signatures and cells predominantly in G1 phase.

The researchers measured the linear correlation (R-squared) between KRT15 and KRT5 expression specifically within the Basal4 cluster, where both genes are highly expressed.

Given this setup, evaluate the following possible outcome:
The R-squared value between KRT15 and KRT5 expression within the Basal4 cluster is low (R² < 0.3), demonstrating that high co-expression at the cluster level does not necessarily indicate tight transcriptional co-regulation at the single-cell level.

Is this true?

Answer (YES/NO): YES